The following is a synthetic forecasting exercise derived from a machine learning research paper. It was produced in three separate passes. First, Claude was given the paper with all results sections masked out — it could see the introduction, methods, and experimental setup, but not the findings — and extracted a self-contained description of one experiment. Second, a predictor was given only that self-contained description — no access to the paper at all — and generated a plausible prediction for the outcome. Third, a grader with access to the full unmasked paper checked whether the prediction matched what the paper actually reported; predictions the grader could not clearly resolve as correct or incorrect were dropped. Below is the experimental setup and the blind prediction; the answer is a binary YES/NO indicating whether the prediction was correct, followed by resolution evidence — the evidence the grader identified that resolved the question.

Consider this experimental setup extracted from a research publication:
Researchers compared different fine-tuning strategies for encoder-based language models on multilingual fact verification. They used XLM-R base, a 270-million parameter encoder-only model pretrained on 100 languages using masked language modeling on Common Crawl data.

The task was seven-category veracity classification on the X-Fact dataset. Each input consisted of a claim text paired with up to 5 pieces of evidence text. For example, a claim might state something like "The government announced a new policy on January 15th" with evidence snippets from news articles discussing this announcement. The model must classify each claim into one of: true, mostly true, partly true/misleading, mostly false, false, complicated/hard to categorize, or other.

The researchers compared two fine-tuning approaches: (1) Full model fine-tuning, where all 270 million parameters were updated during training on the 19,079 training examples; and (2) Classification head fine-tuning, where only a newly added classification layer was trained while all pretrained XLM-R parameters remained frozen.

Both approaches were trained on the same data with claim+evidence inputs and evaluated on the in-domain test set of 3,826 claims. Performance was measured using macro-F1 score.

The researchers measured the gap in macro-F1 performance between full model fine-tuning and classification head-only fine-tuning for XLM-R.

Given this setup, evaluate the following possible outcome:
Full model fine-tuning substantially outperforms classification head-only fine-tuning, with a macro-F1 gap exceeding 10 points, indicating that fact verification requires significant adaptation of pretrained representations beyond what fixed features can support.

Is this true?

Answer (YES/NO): NO